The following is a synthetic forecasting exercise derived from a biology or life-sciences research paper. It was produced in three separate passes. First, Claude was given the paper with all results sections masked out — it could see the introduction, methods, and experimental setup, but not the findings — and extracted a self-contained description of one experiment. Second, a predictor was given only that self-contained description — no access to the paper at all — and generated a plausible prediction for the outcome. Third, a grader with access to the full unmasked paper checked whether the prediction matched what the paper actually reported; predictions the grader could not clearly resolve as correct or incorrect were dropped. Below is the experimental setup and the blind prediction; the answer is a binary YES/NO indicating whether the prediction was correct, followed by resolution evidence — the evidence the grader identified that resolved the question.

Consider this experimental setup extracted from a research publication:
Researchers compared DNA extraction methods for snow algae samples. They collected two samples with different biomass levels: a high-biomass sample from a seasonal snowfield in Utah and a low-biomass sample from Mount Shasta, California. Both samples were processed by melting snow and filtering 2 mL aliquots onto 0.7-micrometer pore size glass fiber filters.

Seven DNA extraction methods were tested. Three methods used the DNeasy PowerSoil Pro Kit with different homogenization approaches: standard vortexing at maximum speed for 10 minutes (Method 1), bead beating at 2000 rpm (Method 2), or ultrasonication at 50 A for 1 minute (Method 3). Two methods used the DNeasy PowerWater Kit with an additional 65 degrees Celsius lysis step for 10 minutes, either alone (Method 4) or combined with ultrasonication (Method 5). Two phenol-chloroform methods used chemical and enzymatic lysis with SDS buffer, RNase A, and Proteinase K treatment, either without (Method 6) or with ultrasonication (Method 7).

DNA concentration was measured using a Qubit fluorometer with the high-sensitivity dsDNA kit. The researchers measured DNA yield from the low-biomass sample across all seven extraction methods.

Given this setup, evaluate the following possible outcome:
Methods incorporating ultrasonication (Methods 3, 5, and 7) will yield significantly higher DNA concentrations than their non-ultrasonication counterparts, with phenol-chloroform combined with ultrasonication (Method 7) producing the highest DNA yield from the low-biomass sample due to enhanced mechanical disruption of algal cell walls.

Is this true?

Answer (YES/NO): YES